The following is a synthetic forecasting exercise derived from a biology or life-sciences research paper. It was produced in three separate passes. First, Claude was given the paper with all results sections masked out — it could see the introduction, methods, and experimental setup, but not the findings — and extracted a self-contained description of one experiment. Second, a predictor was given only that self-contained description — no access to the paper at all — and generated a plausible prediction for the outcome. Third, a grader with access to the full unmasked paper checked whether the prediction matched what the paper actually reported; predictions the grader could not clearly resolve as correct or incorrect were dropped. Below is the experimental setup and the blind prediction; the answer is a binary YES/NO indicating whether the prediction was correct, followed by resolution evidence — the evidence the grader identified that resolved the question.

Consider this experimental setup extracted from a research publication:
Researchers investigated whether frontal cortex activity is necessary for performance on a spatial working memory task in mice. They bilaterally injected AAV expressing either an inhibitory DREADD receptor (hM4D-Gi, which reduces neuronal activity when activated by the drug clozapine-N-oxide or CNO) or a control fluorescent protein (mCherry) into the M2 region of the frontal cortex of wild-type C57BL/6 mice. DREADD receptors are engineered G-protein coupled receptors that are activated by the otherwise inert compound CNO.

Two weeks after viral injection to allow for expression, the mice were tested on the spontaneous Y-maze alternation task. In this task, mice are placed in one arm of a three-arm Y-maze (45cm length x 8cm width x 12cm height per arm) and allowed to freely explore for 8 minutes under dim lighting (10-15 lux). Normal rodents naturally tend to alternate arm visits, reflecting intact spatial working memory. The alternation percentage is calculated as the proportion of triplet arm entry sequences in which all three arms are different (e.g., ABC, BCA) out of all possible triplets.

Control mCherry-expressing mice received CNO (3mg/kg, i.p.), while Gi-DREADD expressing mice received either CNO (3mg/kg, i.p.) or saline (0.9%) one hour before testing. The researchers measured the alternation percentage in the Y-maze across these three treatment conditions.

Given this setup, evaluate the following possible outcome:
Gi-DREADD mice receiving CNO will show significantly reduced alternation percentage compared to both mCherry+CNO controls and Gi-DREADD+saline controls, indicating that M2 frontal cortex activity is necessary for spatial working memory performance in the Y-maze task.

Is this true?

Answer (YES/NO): NO